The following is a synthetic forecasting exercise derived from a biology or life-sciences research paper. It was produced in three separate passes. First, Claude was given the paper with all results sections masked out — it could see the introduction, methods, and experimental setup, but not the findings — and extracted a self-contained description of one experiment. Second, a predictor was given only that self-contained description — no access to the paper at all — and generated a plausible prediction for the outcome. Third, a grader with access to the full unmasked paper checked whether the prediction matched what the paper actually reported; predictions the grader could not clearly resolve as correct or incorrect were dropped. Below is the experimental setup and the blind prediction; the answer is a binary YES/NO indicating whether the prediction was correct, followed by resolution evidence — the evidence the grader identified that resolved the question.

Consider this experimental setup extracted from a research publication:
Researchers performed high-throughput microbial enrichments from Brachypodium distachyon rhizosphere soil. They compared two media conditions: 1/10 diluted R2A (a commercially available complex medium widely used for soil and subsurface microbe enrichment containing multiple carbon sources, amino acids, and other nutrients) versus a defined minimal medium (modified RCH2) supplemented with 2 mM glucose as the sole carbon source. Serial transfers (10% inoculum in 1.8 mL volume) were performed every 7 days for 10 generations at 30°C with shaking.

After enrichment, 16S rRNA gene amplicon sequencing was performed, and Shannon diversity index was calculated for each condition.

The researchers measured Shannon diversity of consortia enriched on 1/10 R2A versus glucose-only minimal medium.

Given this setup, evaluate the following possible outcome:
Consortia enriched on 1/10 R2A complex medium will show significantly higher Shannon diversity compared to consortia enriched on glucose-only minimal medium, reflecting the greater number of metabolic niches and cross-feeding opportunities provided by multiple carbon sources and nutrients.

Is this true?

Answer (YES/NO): YES